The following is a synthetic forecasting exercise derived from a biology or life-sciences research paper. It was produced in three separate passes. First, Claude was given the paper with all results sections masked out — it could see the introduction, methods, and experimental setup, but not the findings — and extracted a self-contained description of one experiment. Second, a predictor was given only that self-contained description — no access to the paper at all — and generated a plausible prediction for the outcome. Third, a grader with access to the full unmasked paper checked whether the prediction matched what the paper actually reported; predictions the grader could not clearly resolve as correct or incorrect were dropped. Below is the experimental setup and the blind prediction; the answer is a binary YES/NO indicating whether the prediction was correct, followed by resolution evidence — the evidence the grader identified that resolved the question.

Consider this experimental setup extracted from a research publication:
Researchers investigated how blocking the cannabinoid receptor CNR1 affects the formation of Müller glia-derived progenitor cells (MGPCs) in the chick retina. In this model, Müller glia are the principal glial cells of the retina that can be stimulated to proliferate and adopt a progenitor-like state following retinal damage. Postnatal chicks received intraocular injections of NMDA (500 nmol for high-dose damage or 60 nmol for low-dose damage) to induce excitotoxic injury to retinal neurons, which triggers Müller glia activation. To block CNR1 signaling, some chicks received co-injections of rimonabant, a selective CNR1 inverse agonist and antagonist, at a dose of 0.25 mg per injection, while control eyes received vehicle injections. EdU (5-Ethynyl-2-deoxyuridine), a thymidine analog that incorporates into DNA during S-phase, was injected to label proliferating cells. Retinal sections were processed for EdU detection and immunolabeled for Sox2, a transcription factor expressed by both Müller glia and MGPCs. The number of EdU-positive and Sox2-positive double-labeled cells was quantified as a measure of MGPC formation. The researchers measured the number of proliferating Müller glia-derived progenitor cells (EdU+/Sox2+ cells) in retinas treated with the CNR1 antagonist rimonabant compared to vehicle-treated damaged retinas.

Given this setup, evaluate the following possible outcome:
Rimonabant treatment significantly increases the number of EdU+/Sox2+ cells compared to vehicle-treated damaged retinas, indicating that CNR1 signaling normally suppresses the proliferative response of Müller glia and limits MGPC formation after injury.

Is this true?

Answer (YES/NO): NO